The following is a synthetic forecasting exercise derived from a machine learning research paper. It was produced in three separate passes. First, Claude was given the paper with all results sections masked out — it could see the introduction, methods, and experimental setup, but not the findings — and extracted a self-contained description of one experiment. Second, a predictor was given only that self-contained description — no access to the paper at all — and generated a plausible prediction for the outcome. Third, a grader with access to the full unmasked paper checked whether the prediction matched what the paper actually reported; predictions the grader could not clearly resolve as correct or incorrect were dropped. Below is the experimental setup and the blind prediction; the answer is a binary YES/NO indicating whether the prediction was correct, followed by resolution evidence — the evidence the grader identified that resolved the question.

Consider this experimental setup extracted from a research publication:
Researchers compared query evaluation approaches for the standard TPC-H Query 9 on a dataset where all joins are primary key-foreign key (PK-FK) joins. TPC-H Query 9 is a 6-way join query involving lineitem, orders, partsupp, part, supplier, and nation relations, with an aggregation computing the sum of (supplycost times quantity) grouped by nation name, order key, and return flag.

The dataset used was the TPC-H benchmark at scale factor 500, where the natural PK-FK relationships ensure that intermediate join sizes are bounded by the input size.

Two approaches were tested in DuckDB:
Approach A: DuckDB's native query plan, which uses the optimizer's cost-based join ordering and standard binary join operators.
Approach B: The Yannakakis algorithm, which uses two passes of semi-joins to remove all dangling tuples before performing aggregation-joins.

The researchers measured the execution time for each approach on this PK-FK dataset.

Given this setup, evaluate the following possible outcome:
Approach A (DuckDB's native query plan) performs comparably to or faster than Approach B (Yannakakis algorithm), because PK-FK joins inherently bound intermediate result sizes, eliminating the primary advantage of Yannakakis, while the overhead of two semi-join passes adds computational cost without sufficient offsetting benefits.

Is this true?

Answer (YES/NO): YES